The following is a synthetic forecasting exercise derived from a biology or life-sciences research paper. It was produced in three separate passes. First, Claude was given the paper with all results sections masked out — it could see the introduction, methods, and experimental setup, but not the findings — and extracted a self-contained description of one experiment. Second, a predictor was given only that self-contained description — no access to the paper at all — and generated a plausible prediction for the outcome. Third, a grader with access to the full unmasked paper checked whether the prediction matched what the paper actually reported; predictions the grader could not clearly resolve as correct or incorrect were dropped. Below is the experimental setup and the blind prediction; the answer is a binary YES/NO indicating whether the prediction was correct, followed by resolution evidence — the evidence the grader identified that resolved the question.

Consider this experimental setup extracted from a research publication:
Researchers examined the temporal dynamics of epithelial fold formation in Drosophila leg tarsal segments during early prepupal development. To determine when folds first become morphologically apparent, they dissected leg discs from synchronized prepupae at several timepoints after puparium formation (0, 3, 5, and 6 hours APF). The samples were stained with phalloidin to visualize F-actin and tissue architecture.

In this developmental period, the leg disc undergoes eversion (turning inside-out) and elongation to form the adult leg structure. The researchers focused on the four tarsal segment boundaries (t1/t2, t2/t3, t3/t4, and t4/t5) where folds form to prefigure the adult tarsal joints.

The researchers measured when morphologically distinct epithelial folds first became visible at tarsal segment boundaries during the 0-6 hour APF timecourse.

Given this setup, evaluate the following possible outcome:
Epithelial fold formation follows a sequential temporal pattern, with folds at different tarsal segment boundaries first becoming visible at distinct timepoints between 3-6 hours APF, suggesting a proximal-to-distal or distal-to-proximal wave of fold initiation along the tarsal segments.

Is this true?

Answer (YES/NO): NO